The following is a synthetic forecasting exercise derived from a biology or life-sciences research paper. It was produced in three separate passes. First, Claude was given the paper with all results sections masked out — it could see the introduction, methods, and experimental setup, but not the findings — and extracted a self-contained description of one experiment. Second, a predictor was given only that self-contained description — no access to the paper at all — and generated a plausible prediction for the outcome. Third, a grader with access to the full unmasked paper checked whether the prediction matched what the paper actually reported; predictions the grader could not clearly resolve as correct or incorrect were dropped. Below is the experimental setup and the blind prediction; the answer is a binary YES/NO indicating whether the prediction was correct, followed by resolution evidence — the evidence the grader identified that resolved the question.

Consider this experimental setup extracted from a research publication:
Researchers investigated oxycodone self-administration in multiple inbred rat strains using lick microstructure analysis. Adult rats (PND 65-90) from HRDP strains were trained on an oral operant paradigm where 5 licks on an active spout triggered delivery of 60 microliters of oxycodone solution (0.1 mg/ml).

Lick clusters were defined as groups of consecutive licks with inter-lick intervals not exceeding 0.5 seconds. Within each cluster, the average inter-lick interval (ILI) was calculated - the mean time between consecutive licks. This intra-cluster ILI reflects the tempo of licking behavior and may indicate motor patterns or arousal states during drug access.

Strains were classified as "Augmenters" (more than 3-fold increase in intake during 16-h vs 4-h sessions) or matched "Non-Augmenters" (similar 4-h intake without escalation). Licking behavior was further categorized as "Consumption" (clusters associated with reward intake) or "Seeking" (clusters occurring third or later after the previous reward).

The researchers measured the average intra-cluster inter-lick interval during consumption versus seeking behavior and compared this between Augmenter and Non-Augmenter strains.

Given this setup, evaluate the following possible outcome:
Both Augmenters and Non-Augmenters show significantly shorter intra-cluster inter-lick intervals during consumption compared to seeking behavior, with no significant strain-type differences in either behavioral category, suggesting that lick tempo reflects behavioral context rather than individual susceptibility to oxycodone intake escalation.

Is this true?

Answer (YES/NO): YES